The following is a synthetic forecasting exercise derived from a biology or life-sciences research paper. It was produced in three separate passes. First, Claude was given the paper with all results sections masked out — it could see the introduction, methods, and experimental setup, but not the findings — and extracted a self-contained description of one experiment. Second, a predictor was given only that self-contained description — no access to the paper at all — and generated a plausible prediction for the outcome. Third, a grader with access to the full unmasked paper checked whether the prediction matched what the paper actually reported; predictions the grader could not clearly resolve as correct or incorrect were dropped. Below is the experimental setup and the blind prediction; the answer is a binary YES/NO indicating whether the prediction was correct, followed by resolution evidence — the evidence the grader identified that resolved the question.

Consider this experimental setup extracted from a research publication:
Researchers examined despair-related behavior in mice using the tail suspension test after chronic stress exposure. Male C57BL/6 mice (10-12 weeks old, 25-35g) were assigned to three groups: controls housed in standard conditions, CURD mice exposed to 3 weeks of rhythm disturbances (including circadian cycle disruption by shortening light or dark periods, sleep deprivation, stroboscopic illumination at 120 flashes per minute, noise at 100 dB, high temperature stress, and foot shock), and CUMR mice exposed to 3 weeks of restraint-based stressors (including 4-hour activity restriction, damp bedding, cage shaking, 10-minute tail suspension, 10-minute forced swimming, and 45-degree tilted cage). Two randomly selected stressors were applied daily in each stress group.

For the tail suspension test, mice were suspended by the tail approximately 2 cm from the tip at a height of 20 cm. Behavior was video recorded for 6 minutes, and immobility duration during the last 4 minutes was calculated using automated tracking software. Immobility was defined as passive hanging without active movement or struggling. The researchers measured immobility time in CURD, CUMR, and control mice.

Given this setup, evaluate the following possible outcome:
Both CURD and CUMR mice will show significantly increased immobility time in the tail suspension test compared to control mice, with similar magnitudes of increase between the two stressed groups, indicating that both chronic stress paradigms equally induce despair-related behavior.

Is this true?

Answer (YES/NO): NO